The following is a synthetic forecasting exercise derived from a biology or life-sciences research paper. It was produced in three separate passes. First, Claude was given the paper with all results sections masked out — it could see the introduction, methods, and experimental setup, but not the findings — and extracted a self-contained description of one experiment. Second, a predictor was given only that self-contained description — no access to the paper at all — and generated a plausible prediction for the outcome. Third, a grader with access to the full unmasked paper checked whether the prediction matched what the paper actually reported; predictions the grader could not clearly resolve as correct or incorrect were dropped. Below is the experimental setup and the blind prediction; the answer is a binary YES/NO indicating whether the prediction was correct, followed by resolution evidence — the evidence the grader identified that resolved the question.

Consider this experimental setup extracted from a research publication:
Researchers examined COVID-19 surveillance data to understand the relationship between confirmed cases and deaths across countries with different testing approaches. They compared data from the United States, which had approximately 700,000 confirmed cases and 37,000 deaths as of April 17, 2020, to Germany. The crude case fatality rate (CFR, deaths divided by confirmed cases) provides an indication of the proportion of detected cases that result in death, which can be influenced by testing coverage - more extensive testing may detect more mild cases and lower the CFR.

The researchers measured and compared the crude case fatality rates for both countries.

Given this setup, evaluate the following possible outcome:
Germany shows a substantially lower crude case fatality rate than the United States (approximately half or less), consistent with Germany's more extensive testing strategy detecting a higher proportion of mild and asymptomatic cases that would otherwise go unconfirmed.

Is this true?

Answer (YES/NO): NO